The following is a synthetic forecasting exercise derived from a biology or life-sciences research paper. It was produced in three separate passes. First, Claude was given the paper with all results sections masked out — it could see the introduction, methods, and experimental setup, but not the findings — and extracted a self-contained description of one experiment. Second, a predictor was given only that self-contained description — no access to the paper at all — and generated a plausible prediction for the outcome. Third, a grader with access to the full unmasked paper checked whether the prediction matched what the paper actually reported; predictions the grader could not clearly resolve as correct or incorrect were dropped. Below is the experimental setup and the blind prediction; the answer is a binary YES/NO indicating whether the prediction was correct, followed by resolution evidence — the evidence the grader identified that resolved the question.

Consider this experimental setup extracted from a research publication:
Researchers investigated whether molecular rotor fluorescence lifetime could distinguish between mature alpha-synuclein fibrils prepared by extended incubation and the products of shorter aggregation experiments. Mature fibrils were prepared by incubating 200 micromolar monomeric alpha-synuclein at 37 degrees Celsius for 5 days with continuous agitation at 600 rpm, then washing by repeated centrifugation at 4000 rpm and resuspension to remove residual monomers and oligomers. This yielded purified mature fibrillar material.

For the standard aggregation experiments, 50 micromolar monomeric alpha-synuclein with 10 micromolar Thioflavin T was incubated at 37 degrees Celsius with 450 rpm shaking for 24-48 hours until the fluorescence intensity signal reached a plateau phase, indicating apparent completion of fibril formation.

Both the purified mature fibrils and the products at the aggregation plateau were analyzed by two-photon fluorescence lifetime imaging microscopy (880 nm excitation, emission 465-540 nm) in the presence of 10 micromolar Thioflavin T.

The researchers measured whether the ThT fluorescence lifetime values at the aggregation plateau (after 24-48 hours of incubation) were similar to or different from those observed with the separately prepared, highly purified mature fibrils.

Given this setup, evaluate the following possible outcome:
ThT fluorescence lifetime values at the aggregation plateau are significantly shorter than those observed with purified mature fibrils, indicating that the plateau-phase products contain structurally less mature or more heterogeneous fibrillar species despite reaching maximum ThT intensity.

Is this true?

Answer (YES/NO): NO